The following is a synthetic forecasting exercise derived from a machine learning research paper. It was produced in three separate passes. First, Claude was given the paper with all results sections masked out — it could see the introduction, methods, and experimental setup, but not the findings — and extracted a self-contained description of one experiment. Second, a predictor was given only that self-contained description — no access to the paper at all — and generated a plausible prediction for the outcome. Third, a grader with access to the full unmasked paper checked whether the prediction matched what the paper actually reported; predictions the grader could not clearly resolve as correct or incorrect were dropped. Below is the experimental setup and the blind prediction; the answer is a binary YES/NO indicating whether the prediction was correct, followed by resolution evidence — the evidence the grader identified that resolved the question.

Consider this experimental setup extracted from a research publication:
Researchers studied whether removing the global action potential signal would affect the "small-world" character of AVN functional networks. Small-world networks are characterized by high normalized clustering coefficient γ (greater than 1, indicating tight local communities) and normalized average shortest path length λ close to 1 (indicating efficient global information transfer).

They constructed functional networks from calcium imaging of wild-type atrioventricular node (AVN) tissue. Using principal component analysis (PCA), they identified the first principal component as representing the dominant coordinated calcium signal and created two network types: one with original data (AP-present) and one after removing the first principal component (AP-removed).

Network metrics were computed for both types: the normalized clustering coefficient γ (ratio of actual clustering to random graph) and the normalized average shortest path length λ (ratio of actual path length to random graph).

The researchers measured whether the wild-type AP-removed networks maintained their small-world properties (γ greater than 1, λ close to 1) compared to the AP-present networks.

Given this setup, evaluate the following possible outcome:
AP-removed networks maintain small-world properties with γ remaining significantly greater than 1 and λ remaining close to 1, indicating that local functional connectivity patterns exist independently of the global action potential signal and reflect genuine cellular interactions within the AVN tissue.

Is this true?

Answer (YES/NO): NO